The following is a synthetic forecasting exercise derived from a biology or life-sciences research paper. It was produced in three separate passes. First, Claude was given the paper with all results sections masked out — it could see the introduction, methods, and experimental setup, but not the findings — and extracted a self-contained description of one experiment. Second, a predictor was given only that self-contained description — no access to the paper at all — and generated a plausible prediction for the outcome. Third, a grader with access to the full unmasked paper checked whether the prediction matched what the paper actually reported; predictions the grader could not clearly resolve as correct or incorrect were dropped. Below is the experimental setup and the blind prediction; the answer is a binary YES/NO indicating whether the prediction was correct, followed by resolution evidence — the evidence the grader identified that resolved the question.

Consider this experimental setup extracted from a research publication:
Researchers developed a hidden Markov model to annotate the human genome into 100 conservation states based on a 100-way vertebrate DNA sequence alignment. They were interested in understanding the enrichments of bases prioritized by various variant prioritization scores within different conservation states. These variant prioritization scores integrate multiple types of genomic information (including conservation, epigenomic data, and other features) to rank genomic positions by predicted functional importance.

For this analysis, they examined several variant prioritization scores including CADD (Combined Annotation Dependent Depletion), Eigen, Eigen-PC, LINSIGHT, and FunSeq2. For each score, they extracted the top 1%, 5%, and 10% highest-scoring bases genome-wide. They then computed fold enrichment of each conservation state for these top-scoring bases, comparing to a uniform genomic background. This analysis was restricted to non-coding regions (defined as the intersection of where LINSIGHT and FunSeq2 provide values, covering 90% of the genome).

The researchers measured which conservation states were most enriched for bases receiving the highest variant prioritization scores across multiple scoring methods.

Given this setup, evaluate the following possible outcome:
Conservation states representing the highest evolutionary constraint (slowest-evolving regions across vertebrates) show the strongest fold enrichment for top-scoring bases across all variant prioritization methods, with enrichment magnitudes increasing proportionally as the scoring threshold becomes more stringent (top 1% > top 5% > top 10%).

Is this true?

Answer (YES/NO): NO